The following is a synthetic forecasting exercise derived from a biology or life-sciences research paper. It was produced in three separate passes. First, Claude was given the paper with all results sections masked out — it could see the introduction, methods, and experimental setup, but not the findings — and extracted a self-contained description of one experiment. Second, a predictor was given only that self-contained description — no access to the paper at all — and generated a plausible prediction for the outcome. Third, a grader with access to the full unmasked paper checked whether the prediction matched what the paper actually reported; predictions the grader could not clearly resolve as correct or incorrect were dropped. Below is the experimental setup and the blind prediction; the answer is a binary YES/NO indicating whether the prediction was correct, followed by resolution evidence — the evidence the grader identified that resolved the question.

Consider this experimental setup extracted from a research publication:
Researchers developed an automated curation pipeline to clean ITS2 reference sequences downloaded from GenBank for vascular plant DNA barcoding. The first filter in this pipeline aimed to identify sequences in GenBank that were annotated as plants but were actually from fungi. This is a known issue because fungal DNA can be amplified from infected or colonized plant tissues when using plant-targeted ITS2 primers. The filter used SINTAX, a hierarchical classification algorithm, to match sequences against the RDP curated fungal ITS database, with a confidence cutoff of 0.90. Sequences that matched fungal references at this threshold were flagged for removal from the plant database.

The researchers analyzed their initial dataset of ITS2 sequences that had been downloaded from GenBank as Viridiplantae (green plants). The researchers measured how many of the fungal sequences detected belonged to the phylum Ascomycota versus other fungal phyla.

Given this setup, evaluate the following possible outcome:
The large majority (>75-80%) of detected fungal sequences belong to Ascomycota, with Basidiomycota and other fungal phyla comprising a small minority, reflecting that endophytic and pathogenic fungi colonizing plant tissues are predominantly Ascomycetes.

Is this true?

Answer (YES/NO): NO